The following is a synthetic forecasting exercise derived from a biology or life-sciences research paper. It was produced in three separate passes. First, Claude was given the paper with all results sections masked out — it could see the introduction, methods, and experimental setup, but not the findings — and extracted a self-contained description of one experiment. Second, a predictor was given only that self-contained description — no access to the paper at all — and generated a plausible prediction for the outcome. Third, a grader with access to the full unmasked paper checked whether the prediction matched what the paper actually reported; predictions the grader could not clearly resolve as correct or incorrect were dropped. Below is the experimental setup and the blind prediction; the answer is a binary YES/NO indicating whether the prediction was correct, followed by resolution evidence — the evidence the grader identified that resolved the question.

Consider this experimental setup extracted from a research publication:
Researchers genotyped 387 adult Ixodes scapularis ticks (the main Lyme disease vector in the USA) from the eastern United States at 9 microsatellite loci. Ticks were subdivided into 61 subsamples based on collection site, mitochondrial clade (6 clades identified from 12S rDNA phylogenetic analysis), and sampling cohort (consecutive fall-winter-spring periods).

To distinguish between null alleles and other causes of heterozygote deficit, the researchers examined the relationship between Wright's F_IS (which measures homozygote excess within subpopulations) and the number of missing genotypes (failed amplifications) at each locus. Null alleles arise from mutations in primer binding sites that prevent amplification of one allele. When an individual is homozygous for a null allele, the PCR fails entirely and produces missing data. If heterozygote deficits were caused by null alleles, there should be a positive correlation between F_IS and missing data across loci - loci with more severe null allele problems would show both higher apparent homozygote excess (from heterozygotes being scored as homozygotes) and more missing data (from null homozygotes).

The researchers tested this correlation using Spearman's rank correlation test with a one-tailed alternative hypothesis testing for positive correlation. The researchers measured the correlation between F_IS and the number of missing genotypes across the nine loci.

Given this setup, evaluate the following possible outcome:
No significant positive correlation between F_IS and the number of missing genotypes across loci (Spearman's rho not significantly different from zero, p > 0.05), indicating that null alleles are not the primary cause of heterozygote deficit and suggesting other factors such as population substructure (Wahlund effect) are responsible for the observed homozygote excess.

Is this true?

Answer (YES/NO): NO